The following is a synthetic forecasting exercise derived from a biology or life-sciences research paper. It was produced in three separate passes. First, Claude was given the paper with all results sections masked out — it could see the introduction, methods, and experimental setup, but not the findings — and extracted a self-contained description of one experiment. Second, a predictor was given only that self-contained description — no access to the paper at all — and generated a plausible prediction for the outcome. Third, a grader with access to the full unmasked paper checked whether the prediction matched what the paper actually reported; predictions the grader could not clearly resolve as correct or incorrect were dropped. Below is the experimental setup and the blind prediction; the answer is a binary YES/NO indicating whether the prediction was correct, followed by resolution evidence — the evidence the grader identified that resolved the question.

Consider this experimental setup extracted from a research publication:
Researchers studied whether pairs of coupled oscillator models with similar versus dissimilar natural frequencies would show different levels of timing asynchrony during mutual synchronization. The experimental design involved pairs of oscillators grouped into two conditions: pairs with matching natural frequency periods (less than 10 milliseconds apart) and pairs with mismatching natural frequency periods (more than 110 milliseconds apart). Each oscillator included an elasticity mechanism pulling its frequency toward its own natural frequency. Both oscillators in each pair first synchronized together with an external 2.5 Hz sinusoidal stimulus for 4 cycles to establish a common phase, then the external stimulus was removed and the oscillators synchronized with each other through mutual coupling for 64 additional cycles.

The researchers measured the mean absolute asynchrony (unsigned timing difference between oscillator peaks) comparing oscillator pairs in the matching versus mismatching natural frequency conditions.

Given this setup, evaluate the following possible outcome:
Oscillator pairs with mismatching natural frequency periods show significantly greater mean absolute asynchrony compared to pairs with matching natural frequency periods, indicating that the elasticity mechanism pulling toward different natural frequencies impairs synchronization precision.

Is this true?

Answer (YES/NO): YES